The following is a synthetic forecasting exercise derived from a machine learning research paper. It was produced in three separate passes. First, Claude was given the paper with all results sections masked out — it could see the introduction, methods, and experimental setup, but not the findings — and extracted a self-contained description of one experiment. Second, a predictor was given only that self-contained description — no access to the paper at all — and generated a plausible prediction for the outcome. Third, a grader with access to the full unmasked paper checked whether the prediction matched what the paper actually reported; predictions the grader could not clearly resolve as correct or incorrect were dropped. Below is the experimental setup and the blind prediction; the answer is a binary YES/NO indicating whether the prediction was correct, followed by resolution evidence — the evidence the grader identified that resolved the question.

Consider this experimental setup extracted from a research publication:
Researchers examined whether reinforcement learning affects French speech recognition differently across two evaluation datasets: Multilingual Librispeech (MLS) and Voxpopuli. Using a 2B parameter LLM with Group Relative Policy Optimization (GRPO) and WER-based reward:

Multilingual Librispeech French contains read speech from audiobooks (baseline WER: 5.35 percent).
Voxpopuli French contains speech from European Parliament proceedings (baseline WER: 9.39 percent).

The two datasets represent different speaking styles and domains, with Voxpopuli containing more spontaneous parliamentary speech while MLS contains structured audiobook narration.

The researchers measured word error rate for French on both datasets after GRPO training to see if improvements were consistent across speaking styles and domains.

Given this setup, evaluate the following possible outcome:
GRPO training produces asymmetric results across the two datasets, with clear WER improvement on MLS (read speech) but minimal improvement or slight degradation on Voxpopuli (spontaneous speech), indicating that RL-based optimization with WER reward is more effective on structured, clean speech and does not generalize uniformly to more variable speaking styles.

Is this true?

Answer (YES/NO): NO